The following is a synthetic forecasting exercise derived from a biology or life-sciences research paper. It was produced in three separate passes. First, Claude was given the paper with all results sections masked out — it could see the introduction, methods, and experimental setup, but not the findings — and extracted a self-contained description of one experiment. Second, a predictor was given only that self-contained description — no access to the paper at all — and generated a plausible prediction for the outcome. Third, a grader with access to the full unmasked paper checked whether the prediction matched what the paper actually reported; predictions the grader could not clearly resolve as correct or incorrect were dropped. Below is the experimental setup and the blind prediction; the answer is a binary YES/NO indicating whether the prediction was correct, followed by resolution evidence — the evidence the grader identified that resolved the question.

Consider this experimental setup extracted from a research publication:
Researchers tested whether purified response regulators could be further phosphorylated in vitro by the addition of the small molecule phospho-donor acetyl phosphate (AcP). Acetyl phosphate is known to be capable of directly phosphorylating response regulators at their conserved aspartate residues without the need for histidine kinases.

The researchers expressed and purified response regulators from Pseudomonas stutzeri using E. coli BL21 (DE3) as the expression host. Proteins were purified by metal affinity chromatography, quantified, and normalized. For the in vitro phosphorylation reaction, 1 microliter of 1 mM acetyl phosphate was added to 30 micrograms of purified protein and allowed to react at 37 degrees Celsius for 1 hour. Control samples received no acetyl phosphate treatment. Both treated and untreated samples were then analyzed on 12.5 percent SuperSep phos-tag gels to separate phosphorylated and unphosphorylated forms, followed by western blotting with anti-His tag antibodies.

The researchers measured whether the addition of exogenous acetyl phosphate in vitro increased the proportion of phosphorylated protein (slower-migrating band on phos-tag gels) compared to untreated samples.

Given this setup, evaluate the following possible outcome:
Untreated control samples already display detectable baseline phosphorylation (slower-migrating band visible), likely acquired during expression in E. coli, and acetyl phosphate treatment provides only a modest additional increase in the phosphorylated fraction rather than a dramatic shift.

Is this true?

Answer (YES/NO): YES